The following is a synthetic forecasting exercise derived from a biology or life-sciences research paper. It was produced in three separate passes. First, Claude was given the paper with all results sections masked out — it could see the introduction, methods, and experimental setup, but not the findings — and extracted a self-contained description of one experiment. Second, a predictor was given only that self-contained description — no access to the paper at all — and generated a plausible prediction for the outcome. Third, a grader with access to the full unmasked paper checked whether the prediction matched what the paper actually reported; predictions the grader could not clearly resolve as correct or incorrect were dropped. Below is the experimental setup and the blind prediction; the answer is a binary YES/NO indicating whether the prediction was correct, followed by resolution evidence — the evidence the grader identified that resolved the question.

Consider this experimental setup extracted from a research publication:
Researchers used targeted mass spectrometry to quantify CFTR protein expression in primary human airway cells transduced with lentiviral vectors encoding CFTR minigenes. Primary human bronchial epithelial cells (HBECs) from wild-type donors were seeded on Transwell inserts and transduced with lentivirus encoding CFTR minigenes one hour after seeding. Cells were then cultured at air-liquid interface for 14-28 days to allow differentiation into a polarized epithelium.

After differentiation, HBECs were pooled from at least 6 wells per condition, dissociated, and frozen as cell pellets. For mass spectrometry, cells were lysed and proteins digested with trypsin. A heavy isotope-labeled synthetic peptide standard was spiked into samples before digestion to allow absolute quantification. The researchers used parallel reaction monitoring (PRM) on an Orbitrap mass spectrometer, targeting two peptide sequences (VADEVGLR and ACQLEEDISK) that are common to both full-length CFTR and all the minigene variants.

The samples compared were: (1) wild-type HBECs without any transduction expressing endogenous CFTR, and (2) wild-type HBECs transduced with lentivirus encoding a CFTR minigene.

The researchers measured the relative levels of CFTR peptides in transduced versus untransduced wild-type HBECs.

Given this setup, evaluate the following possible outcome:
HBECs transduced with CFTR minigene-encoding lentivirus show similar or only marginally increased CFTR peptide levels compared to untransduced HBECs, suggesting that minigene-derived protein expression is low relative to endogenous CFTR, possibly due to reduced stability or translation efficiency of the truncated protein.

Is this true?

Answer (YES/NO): NO